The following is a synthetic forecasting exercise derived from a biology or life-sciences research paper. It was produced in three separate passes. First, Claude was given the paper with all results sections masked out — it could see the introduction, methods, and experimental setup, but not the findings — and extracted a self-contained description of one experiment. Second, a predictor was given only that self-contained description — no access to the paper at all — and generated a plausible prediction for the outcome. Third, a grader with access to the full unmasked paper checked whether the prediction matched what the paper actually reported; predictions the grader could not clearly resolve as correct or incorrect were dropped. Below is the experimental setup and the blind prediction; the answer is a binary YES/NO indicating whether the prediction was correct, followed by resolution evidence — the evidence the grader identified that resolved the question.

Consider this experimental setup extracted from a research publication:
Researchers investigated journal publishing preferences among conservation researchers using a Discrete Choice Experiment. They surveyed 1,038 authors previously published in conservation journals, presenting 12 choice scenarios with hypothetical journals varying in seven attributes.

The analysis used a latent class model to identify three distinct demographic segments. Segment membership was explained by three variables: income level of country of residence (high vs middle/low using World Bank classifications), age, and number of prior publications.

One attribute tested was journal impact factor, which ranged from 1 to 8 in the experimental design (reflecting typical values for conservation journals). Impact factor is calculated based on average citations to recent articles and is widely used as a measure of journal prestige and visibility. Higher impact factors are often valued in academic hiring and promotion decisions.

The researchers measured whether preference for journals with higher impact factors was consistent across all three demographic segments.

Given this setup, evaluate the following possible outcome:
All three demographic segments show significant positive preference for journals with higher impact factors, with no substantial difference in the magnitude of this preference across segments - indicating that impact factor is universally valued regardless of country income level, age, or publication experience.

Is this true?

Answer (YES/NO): NO